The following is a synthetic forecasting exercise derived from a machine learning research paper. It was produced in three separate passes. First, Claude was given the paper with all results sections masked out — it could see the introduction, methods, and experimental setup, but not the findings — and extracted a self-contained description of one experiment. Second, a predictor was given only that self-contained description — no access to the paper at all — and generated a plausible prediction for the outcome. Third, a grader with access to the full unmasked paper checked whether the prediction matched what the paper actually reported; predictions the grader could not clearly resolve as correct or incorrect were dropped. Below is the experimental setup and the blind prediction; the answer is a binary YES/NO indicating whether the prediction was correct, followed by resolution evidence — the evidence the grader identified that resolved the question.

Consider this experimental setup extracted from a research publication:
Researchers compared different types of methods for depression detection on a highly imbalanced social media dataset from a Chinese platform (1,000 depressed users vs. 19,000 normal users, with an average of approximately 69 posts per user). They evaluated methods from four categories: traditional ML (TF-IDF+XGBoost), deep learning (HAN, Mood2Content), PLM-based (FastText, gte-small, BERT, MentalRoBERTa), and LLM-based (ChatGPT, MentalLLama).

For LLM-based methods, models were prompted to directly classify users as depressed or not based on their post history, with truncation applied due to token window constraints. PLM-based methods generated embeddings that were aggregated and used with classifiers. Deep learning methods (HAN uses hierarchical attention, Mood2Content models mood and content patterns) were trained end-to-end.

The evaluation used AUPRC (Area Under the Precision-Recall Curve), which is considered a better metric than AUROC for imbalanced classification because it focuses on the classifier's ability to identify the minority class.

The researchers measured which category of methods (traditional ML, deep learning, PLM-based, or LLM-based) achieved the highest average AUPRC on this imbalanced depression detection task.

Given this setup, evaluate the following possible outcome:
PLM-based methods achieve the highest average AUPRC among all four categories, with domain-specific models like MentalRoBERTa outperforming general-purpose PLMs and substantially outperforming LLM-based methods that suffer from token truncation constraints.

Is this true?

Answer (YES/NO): NO